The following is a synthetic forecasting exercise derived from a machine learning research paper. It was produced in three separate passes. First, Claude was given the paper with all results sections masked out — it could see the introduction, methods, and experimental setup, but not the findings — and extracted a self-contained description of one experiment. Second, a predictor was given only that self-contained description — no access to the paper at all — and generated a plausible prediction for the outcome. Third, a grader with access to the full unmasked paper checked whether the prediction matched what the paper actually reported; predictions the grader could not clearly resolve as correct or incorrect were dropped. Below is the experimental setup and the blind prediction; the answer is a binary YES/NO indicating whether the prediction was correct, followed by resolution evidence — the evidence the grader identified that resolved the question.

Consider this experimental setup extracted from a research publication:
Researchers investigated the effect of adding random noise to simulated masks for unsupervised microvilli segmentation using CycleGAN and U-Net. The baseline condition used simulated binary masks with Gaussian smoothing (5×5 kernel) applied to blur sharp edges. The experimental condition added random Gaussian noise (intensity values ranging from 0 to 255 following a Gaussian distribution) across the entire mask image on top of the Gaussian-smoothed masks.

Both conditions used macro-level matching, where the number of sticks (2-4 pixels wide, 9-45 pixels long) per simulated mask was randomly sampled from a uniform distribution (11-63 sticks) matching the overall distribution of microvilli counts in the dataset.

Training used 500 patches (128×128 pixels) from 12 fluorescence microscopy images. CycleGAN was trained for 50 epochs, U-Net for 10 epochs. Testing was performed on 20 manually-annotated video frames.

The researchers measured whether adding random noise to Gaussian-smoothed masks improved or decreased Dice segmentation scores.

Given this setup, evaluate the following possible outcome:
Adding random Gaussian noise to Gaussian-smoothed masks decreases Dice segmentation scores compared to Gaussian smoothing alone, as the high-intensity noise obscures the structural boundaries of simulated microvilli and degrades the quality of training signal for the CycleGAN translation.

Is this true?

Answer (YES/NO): NO